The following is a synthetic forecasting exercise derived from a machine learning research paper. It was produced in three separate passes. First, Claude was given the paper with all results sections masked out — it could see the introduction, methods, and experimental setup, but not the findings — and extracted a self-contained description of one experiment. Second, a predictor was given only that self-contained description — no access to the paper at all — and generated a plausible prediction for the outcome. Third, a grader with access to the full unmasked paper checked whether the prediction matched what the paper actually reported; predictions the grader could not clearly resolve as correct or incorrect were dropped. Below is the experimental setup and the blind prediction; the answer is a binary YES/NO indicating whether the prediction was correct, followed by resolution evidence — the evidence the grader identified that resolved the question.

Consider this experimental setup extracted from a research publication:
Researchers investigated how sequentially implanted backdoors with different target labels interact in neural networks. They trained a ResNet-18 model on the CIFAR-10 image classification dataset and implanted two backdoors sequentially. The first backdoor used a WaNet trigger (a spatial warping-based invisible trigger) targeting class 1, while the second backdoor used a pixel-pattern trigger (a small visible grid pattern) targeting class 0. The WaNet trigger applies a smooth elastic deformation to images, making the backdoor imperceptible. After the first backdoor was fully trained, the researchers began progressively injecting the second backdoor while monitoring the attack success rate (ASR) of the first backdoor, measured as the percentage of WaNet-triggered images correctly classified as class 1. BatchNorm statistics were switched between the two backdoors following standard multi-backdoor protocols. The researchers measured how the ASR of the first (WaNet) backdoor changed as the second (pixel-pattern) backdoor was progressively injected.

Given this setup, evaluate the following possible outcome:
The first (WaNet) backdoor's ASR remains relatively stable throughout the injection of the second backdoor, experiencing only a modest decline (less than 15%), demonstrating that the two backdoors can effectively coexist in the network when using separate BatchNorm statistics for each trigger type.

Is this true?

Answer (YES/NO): NO